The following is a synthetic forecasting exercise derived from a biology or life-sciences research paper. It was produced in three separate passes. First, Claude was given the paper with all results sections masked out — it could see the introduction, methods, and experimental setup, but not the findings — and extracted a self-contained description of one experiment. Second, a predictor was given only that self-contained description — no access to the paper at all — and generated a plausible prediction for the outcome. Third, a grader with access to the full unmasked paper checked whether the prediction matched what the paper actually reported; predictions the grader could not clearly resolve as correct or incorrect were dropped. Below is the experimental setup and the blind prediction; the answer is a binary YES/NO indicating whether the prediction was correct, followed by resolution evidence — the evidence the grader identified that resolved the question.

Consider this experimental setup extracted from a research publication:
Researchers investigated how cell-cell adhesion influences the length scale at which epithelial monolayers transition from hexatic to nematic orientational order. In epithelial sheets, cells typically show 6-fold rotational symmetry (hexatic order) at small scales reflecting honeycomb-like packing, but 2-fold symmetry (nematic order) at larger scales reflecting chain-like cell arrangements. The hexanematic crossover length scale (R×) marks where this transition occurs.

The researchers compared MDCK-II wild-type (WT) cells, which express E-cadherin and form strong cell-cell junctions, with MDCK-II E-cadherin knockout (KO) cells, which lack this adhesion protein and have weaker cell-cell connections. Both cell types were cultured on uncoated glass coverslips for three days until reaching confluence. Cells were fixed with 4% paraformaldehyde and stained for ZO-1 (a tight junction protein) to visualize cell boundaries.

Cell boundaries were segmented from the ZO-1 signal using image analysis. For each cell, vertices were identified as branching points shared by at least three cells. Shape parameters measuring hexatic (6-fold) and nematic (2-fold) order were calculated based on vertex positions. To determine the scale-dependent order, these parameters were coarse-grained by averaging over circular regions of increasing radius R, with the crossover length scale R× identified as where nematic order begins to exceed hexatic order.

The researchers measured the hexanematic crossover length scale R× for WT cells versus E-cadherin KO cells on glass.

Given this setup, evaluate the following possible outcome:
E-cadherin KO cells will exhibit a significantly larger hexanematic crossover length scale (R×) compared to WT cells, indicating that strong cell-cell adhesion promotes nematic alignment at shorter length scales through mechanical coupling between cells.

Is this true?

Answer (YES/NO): NO